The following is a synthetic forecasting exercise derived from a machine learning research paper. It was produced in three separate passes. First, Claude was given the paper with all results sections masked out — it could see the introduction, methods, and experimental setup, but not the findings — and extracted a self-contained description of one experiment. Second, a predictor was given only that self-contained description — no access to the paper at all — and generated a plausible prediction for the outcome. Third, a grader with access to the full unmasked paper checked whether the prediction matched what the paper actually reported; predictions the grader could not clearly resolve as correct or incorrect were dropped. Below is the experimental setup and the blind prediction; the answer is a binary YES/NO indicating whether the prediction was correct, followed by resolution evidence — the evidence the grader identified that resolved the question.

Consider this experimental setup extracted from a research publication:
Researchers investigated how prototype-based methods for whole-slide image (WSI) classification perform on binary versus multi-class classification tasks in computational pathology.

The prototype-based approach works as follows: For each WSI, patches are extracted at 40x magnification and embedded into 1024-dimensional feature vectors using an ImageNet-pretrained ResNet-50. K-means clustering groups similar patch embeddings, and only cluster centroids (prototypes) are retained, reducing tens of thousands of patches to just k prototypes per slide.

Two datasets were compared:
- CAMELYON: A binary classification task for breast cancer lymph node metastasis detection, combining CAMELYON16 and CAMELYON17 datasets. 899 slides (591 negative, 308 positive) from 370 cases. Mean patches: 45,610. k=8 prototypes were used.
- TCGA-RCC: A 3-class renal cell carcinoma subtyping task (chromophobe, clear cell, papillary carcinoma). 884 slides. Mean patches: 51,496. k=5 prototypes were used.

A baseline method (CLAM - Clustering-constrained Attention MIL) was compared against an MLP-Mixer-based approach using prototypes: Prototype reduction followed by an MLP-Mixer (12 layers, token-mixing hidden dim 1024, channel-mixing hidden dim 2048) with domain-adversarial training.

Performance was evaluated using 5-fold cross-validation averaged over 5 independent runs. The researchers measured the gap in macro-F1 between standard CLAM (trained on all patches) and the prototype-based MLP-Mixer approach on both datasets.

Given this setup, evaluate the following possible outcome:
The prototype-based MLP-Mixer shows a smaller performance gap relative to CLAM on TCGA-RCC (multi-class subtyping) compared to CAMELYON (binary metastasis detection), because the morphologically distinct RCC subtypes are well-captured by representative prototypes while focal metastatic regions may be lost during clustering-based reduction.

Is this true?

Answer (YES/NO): YES